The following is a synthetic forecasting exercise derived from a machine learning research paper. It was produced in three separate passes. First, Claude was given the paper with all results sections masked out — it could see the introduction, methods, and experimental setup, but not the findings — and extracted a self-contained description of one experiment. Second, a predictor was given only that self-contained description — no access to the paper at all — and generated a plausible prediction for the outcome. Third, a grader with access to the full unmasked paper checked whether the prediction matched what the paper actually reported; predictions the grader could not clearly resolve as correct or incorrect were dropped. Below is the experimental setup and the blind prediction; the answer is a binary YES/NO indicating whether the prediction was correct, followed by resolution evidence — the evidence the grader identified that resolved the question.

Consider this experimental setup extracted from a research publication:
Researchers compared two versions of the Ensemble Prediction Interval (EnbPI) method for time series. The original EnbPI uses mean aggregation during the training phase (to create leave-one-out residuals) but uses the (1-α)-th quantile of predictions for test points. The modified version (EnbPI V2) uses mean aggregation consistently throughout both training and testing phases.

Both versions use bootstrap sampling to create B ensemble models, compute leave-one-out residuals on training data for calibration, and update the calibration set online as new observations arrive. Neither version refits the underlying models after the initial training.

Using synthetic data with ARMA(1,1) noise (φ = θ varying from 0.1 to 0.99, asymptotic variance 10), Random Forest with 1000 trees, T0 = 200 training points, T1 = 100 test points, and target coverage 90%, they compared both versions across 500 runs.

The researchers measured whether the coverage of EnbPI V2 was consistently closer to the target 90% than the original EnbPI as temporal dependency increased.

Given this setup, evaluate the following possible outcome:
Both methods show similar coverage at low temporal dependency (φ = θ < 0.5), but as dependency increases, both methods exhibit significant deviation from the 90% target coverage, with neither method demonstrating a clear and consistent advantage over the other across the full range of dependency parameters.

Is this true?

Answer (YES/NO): NO